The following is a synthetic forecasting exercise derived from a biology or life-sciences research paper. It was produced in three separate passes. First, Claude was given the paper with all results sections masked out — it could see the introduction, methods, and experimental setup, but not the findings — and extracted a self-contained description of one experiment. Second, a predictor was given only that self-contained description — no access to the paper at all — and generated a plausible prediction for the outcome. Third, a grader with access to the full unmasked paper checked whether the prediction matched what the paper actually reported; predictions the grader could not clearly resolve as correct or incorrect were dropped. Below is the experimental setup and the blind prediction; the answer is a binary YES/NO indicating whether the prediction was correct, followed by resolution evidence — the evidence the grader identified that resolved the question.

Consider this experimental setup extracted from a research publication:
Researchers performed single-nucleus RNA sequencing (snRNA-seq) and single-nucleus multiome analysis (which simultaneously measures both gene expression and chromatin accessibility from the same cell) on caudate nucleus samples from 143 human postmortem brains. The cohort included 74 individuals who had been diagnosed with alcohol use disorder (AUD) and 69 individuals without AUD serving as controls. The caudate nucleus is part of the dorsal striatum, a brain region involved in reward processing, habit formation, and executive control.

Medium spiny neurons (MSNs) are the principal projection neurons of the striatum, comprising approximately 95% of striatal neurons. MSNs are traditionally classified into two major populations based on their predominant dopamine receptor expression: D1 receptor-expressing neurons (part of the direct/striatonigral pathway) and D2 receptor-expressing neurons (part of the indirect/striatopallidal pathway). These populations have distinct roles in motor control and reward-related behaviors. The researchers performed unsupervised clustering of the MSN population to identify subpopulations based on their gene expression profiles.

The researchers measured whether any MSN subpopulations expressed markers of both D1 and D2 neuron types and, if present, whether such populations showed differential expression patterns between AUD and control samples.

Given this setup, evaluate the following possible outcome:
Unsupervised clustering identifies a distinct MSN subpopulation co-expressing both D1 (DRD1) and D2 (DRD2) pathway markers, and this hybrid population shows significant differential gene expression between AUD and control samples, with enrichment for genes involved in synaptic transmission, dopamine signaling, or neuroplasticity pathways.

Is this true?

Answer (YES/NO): NO